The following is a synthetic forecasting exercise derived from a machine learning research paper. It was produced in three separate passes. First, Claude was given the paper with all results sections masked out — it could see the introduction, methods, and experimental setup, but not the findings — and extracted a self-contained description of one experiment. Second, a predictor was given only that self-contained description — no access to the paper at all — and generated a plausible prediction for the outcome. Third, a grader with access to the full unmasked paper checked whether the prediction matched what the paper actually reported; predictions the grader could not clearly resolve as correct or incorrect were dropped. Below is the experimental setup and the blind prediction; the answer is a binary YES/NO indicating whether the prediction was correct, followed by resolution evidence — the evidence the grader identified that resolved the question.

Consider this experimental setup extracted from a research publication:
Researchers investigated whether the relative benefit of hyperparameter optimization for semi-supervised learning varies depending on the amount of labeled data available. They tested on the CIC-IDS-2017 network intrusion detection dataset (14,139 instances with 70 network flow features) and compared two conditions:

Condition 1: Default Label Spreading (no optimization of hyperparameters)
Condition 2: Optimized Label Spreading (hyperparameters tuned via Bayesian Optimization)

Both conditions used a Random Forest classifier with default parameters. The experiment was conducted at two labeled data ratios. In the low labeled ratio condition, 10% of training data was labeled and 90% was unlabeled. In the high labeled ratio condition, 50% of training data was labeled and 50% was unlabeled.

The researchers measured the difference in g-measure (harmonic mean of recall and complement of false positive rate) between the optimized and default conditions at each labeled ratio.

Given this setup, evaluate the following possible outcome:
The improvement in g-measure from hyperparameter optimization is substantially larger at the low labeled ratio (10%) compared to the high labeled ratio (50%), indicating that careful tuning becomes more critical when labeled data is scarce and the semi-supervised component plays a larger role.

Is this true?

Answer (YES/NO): NO